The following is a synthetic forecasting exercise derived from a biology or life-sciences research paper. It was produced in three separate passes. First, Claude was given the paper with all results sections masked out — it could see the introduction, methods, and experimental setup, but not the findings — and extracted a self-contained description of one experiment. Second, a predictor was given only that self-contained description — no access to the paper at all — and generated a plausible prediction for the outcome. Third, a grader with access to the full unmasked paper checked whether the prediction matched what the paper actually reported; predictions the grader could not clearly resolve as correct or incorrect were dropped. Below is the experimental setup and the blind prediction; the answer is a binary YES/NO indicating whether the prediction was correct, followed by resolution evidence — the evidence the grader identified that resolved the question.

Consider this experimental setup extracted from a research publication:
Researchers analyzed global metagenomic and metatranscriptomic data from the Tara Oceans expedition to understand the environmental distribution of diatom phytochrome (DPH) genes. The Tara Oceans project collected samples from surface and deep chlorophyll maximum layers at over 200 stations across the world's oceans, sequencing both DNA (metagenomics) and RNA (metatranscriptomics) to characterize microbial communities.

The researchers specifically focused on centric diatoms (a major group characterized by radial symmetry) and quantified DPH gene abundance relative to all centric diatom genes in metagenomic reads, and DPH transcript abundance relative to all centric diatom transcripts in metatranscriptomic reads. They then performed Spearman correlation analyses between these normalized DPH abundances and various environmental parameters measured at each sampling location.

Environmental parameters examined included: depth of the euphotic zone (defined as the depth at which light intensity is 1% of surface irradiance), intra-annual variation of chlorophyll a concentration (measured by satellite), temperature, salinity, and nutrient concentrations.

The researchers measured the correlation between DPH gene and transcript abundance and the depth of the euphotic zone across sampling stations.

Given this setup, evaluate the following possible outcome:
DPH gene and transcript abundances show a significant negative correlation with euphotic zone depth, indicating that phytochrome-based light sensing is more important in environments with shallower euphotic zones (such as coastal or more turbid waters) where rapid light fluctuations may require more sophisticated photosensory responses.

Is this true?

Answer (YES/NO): YES